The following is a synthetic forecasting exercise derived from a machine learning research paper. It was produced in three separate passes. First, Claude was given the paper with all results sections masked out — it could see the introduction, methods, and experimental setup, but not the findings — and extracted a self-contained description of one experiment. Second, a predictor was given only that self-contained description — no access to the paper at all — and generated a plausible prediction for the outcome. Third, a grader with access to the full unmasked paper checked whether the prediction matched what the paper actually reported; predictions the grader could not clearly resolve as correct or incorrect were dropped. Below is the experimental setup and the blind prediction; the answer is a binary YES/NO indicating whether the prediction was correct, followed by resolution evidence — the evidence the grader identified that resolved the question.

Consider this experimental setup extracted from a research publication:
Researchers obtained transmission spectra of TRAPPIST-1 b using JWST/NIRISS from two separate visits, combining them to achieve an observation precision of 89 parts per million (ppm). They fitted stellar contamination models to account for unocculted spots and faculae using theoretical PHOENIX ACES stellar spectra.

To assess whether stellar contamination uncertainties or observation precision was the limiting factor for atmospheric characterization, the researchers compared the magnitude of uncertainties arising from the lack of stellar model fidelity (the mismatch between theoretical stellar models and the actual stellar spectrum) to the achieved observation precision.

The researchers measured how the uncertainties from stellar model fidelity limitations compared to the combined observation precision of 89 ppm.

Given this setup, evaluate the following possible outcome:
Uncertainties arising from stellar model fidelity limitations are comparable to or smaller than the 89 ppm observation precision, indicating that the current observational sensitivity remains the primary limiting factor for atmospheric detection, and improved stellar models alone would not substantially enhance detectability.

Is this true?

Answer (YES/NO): NO